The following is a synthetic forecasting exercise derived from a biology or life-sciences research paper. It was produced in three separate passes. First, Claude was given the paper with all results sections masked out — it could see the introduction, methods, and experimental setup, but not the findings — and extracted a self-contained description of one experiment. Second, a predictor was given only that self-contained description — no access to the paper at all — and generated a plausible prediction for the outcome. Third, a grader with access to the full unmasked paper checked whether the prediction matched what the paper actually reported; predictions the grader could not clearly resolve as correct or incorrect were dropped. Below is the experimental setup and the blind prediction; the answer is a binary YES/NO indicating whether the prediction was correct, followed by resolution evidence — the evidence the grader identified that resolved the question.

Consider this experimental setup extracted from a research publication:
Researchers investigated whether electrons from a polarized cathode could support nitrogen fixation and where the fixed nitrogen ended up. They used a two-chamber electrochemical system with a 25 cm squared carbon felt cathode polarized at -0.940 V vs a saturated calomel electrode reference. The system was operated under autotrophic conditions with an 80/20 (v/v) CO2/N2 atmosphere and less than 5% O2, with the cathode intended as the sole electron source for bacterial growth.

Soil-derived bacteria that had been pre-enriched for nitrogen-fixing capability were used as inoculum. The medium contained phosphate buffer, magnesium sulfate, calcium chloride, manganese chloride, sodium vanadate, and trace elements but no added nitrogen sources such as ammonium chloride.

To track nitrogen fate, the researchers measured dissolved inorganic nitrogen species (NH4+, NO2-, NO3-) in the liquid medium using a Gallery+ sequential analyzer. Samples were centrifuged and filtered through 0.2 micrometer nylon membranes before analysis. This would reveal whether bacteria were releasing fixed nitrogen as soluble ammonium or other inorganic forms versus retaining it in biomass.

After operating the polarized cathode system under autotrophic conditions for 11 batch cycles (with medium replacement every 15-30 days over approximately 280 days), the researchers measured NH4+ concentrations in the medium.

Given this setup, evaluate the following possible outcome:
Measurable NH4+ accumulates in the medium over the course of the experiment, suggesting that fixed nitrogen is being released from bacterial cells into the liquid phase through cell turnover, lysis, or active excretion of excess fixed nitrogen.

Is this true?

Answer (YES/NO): NO